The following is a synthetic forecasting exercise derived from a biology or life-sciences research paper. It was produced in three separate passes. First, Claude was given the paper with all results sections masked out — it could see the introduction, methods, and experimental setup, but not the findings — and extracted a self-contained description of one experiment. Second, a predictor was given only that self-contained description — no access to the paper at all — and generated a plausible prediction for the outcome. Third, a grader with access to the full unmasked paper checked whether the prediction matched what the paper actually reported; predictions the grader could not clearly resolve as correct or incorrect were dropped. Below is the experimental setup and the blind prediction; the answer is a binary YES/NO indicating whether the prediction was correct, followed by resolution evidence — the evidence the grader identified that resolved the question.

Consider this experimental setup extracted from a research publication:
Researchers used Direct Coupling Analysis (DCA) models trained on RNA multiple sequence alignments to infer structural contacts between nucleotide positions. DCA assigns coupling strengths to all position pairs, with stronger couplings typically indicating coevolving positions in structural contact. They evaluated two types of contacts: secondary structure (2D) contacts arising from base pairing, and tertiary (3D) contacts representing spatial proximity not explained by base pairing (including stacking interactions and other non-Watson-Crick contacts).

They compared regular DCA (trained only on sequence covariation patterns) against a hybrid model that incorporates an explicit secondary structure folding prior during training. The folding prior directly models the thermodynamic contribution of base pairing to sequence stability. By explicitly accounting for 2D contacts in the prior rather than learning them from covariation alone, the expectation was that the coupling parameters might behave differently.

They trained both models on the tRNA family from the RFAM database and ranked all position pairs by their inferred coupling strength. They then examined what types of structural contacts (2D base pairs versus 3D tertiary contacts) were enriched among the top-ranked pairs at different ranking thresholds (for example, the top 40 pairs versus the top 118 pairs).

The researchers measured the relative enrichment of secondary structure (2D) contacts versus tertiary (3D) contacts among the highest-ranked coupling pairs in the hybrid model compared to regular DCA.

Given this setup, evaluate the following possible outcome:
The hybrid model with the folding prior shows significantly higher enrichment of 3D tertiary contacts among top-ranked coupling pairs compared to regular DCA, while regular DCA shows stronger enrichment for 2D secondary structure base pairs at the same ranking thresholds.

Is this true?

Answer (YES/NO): YES